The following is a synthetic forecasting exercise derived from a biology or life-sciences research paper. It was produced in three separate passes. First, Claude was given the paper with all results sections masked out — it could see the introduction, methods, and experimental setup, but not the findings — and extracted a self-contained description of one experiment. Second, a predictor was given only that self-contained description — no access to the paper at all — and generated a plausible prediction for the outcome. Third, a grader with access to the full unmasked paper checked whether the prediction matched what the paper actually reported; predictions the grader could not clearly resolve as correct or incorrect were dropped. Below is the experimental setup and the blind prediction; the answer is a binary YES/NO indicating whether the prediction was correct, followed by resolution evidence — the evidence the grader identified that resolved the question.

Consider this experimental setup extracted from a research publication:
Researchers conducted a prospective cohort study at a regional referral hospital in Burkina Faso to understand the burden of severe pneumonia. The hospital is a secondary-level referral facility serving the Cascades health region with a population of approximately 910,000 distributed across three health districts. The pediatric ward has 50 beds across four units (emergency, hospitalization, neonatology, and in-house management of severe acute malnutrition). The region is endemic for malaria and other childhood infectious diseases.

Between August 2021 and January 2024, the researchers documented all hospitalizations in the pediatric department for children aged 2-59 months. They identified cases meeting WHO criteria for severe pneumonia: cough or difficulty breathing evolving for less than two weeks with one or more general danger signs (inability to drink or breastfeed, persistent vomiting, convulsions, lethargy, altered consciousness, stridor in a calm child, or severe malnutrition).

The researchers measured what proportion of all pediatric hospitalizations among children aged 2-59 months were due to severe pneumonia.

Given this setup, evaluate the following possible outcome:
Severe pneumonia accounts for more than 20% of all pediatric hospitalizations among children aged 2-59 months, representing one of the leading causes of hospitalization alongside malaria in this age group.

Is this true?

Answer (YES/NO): YES